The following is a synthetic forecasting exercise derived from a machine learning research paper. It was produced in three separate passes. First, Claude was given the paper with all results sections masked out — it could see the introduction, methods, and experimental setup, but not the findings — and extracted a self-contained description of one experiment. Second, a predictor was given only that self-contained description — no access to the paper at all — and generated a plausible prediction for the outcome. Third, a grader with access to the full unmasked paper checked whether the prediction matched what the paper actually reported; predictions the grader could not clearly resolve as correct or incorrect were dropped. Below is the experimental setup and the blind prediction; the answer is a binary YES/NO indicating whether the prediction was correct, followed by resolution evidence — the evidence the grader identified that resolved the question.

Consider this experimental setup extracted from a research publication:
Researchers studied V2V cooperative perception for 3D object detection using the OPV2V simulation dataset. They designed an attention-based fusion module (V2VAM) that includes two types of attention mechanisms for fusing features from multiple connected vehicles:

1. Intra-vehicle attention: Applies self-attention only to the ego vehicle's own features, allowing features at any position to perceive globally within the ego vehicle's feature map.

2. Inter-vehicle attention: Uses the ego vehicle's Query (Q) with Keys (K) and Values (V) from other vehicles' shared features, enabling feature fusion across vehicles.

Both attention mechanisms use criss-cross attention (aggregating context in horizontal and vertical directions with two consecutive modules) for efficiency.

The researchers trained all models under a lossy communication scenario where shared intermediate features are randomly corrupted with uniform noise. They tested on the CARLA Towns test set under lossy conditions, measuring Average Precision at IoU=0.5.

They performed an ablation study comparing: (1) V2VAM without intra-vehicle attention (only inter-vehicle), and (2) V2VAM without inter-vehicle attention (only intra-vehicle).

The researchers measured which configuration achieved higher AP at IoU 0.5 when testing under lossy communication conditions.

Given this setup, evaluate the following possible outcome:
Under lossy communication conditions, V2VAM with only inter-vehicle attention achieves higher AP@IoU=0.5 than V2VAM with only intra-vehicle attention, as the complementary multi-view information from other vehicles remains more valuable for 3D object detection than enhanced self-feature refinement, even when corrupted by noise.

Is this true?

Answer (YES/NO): NO